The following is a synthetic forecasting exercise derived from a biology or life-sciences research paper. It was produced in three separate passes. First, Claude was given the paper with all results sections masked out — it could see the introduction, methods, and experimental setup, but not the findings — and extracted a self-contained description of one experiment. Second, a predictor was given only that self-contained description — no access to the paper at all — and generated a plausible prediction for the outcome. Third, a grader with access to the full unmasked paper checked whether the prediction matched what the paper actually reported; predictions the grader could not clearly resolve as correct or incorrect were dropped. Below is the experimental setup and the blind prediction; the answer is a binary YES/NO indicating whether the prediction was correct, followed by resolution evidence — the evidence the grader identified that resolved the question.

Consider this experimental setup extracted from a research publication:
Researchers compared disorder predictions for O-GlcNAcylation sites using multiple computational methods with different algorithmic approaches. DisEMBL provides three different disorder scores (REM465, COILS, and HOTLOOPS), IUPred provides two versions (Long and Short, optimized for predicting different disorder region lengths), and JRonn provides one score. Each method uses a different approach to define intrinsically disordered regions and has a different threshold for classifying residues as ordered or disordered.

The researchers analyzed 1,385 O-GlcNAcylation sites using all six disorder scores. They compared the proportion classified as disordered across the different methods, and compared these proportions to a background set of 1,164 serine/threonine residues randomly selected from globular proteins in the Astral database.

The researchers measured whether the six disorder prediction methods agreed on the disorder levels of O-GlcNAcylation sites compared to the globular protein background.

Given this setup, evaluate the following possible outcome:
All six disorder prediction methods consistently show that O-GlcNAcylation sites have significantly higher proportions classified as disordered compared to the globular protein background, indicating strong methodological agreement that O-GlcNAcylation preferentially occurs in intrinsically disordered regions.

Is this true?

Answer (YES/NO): YES